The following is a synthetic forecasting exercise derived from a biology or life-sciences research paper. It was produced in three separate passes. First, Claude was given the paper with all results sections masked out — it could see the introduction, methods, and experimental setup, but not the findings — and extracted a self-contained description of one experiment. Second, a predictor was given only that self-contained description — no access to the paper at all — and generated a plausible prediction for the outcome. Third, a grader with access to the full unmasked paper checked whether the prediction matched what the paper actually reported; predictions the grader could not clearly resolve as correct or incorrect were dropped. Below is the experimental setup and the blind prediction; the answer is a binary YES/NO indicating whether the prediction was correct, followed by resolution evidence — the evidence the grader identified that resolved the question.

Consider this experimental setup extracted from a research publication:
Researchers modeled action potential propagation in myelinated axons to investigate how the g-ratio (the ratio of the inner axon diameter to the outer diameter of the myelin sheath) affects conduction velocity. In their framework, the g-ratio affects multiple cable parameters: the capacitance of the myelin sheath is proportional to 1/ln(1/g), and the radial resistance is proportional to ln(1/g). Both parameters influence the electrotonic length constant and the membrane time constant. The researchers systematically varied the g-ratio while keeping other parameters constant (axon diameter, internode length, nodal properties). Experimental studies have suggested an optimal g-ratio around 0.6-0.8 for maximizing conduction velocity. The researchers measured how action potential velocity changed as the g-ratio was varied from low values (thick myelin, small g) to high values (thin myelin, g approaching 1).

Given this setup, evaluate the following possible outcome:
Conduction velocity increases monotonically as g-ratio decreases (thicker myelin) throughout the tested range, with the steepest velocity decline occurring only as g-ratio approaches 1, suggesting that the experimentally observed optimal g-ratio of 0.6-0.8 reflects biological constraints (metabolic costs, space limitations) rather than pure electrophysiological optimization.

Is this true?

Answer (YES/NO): YES